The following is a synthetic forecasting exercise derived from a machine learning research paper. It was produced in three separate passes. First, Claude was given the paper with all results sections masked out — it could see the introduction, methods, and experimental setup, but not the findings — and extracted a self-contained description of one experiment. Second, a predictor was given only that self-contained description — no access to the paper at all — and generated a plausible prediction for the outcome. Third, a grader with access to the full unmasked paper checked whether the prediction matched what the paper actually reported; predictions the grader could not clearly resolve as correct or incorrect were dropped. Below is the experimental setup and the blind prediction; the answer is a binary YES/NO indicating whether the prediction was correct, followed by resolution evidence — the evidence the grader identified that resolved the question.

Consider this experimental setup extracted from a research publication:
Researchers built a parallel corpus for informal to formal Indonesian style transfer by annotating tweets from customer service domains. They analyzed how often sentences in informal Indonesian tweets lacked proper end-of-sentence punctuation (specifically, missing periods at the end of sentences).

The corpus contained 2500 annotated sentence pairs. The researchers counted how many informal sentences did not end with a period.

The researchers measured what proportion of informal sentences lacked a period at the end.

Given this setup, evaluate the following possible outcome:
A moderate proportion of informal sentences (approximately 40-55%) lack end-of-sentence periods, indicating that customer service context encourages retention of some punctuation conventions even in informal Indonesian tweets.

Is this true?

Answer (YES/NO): NO